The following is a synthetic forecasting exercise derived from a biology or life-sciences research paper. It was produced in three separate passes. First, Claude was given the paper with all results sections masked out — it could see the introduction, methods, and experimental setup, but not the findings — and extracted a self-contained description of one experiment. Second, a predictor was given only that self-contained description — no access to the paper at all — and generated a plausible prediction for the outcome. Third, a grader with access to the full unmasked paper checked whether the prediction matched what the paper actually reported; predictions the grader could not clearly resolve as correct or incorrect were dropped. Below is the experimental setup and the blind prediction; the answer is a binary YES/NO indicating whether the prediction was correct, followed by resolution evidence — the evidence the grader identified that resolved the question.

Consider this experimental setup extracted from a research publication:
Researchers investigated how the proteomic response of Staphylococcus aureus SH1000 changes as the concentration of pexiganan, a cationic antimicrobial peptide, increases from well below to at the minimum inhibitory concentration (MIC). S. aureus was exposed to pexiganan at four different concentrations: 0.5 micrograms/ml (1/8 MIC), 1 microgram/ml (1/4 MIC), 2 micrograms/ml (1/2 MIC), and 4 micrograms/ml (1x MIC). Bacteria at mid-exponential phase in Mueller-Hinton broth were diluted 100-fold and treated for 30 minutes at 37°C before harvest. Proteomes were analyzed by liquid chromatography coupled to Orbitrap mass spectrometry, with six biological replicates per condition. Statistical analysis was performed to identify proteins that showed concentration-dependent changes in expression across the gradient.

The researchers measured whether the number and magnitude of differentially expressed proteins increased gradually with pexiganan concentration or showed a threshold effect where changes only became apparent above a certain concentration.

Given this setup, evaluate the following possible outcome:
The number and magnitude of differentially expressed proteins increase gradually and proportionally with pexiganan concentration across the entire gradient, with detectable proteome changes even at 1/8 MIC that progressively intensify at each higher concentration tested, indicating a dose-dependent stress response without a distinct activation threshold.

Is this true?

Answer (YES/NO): NO